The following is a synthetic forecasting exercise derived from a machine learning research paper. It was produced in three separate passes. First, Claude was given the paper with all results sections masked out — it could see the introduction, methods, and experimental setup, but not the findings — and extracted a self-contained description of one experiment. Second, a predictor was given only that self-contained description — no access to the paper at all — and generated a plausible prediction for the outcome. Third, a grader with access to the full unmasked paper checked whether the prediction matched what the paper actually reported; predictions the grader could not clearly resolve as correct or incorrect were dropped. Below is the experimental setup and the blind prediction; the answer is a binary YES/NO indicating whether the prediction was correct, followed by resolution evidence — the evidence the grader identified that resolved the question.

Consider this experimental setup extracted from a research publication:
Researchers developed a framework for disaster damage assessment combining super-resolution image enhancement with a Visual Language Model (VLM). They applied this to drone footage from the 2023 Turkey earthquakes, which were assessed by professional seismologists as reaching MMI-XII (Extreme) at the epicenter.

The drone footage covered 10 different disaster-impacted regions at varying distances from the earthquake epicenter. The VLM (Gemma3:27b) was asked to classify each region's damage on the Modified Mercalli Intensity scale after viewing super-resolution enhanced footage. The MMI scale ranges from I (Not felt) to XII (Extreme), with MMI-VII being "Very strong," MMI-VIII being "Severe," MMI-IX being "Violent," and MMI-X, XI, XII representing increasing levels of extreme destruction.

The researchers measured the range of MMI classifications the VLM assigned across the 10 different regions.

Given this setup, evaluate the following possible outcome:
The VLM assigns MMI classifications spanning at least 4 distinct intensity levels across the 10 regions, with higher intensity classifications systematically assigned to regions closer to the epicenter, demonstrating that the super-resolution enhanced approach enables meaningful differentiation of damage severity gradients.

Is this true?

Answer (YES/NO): NO